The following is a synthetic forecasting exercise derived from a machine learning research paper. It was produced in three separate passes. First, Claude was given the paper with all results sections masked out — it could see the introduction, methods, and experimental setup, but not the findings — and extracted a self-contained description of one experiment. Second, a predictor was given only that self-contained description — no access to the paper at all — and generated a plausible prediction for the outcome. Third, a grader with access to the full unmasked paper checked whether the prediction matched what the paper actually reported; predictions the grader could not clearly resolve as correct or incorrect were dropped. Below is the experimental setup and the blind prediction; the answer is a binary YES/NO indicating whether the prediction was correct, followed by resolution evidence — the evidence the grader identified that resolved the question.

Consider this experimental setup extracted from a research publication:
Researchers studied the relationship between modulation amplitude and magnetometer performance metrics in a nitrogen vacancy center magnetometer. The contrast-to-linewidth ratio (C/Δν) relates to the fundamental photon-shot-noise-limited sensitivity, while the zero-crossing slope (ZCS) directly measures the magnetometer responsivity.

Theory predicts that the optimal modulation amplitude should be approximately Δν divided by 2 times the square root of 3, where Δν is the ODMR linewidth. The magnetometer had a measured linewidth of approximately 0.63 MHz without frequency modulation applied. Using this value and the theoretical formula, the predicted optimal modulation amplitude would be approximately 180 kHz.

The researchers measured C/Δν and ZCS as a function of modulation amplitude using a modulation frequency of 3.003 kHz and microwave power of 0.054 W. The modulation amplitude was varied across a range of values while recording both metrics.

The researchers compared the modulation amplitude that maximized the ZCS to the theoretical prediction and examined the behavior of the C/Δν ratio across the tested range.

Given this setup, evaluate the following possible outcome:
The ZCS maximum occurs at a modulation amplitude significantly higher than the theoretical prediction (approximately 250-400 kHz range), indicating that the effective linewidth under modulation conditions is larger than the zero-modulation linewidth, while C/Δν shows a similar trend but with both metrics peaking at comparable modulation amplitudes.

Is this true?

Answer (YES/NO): NO